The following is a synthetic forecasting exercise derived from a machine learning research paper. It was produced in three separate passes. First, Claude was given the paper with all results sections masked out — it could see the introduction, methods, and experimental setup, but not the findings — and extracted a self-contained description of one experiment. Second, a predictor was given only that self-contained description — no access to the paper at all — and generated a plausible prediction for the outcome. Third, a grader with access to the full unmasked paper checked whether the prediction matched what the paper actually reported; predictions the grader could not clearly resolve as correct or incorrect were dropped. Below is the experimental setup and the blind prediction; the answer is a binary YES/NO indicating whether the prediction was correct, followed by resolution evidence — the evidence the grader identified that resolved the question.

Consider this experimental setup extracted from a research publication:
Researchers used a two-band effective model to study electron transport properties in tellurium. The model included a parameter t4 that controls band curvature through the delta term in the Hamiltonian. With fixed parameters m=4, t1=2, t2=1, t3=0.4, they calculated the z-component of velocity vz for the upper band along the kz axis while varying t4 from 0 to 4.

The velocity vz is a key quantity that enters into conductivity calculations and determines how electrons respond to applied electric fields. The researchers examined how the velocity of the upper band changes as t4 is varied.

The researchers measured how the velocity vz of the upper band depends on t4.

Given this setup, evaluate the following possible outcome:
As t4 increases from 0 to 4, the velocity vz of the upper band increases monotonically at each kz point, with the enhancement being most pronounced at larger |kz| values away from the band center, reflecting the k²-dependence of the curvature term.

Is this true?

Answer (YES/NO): NO